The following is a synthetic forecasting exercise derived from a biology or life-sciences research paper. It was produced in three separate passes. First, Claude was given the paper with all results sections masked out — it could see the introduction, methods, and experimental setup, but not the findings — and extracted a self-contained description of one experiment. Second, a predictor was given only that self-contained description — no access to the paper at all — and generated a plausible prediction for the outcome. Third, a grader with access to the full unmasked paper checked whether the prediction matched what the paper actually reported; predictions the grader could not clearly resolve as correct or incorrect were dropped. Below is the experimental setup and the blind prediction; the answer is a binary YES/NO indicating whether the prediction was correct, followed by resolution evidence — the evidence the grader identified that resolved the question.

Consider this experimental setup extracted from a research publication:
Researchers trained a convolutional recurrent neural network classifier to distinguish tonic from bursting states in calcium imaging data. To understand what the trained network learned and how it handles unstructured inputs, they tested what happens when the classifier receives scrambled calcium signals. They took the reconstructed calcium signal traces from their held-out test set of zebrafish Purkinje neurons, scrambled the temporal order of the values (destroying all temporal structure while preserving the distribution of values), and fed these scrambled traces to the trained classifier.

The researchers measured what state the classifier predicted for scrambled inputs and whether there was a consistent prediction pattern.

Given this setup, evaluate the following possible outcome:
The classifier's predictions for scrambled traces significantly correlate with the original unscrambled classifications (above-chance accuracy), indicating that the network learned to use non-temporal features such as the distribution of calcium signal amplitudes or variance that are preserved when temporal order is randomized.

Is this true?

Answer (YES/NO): NO